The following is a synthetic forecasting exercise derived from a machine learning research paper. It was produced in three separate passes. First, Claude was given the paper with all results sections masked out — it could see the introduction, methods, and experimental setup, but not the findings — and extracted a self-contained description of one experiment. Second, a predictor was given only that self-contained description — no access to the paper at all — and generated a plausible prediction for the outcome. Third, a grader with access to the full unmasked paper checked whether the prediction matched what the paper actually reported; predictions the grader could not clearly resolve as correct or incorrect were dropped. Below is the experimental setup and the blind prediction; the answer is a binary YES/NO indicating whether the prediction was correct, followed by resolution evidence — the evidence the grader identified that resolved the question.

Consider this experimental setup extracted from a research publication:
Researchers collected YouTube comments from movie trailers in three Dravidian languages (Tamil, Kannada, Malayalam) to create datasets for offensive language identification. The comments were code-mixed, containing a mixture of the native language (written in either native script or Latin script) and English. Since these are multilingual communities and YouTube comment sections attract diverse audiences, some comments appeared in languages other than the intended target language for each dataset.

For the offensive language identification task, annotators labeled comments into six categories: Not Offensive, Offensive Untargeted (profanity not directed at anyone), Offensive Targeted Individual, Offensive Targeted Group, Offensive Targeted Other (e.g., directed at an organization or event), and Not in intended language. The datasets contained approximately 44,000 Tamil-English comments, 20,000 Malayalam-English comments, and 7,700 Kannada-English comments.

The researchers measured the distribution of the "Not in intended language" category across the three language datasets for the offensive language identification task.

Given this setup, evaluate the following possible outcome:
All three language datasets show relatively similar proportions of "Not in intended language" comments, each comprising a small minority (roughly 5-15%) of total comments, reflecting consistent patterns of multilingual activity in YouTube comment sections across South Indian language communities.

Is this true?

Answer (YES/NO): NO